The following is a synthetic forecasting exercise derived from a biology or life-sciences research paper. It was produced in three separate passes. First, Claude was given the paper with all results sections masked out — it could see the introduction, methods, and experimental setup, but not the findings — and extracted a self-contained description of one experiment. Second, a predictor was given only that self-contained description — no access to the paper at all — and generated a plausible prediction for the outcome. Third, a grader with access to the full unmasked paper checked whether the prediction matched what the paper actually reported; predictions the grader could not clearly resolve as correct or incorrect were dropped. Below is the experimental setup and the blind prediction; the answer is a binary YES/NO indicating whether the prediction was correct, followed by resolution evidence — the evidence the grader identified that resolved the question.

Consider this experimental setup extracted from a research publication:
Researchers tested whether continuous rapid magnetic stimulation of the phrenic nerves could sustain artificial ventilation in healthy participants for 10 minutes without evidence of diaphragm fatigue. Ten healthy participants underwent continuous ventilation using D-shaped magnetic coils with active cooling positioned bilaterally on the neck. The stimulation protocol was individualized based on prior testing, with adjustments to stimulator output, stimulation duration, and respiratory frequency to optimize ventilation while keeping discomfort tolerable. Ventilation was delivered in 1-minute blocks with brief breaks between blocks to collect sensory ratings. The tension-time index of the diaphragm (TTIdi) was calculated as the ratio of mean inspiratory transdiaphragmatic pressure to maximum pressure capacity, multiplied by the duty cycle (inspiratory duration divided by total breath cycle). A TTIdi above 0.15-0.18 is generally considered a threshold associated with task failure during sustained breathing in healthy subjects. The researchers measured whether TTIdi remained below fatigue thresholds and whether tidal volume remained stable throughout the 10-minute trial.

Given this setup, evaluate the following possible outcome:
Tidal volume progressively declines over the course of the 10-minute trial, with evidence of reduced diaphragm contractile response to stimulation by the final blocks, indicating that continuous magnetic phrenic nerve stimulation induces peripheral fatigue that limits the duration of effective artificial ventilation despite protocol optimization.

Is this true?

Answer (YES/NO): NO